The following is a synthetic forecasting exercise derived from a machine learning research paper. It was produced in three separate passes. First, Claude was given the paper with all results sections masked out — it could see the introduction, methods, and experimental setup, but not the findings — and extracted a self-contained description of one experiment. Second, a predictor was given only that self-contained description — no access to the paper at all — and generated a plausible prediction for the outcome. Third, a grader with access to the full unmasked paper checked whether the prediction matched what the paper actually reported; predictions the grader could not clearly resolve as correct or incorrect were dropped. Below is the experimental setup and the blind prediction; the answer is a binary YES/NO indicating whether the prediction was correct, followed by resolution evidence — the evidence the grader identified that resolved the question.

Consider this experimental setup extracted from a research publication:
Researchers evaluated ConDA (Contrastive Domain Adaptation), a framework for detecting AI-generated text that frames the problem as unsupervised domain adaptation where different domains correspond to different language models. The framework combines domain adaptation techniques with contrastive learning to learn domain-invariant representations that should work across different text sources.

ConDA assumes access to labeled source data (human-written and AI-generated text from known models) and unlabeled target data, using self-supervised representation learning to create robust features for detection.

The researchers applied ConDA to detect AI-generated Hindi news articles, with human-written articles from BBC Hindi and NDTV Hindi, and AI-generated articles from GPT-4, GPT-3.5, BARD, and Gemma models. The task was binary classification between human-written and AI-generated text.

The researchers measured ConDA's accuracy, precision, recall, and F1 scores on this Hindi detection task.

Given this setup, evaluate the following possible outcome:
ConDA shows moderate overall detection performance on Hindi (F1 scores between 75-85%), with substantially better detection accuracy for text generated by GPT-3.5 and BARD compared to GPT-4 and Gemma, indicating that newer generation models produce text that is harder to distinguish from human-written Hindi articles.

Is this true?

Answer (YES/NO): NO